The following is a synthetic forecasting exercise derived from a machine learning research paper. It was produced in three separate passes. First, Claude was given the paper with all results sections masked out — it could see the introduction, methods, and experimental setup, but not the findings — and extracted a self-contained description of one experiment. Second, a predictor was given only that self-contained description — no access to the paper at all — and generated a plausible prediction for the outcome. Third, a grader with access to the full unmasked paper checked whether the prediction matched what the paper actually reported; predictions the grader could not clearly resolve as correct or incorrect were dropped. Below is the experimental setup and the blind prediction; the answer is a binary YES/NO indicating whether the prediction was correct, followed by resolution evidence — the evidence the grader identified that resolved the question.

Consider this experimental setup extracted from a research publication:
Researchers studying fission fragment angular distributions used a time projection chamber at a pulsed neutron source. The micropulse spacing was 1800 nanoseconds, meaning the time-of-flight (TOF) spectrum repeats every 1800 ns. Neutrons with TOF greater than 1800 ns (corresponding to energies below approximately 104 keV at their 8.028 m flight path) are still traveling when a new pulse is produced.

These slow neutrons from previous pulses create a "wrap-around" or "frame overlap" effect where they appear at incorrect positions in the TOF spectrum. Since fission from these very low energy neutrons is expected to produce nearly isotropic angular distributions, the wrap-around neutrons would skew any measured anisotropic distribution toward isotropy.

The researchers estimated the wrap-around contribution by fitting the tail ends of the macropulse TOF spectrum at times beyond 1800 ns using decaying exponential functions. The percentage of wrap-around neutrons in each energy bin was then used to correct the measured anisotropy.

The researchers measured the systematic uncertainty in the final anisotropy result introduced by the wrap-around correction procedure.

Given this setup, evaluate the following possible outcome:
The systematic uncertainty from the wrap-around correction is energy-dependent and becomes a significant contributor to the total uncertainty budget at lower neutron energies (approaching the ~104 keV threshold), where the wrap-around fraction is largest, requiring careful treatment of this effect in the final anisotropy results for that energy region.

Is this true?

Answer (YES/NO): NO